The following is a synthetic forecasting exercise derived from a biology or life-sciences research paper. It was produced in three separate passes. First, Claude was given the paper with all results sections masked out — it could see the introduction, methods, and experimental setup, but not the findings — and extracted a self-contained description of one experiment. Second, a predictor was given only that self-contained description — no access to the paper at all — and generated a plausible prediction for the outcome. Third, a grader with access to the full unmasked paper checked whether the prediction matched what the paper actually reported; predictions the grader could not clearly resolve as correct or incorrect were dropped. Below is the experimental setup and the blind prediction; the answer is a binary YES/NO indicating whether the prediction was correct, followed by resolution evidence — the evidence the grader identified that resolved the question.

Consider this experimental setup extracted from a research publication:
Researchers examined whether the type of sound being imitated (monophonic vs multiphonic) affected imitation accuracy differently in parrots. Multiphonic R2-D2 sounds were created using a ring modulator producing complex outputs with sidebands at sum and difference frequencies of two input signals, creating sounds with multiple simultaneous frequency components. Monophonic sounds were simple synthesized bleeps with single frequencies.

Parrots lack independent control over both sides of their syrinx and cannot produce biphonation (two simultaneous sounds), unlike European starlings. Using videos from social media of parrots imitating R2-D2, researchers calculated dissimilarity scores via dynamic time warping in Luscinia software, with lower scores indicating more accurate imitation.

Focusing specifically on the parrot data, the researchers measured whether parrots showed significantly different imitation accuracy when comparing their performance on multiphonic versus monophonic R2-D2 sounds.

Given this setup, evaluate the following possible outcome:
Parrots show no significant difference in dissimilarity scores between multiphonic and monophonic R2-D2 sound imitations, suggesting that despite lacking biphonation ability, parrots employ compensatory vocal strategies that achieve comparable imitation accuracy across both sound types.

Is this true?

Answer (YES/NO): NO